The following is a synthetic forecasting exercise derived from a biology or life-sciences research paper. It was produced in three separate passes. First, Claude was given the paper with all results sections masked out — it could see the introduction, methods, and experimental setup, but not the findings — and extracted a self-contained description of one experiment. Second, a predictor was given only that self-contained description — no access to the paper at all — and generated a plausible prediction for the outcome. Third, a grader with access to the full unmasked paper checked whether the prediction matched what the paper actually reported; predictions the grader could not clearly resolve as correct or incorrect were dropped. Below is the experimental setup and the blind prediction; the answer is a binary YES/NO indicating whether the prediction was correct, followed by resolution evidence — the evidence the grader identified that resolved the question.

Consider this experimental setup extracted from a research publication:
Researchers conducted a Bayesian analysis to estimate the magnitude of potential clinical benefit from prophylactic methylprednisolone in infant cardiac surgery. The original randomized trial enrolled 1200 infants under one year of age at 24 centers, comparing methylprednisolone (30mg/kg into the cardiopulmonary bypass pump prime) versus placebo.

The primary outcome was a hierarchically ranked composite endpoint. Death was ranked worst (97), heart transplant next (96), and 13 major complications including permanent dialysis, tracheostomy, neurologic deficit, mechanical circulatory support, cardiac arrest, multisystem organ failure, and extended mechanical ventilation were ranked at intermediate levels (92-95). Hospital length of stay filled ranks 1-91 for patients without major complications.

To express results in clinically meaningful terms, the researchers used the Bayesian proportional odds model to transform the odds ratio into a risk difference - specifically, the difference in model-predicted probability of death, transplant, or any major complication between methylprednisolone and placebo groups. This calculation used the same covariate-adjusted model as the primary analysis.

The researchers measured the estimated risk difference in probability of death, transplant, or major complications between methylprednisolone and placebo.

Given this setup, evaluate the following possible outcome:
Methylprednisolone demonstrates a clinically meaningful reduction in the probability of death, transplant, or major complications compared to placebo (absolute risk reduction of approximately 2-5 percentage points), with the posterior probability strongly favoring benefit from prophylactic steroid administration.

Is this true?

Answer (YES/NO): YES